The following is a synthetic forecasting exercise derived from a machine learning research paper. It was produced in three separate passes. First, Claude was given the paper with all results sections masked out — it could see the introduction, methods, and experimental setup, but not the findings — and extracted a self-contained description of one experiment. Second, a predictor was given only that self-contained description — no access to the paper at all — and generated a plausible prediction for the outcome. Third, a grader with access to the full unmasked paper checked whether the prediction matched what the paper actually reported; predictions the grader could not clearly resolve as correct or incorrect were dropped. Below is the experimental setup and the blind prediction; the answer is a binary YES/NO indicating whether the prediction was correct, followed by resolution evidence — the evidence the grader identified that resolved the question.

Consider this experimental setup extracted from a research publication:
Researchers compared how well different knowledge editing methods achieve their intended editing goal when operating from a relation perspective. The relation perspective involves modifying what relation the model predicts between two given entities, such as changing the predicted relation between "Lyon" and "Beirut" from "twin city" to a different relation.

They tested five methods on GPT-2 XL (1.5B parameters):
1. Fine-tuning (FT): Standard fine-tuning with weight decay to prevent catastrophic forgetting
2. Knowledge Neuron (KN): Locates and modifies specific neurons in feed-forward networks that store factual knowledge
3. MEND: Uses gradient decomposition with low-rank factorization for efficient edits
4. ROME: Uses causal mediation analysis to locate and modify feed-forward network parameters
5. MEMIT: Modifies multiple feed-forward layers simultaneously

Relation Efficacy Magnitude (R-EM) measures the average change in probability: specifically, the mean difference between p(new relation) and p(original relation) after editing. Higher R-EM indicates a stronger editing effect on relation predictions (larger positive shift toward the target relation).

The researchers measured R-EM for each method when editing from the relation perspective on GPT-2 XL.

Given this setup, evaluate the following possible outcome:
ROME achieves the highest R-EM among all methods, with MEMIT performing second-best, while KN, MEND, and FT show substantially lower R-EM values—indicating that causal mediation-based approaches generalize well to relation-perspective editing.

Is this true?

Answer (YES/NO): NO